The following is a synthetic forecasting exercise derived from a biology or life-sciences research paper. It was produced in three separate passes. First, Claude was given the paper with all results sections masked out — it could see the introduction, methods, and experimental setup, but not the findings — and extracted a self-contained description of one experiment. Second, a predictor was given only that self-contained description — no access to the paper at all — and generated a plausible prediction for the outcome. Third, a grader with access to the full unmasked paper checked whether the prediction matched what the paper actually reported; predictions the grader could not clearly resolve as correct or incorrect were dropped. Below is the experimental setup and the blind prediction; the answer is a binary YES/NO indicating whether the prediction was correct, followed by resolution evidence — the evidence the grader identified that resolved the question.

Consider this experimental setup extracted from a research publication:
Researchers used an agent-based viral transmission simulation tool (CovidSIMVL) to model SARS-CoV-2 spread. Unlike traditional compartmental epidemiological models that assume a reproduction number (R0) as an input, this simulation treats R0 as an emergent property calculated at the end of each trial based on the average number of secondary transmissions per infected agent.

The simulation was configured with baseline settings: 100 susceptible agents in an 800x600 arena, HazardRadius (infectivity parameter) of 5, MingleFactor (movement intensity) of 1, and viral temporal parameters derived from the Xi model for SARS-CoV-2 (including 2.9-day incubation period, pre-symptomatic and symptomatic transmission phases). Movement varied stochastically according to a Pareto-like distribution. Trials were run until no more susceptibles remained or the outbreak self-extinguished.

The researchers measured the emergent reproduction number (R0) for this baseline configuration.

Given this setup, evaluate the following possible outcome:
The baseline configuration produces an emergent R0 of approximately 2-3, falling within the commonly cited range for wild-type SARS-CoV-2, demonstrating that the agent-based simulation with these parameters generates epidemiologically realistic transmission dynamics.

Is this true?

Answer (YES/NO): YES